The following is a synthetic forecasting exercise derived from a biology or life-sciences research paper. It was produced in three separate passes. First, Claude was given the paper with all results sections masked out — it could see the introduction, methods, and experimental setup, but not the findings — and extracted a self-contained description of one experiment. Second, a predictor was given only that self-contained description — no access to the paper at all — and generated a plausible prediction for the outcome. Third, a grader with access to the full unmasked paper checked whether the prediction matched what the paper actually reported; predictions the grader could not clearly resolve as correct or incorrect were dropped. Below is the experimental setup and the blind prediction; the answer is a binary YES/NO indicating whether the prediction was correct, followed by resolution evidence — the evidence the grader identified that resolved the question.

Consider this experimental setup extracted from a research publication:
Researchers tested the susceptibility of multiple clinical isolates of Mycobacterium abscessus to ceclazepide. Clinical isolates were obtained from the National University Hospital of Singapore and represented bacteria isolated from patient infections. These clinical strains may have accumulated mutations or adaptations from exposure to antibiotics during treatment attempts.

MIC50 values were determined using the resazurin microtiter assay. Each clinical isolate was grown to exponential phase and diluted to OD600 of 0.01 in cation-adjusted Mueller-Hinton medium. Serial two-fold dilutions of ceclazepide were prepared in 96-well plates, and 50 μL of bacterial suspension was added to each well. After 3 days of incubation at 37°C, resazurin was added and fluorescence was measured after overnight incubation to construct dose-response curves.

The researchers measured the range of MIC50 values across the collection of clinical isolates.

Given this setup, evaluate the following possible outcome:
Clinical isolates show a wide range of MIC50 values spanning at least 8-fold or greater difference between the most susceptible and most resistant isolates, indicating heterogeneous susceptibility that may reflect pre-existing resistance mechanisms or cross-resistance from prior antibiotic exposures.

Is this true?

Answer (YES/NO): NO